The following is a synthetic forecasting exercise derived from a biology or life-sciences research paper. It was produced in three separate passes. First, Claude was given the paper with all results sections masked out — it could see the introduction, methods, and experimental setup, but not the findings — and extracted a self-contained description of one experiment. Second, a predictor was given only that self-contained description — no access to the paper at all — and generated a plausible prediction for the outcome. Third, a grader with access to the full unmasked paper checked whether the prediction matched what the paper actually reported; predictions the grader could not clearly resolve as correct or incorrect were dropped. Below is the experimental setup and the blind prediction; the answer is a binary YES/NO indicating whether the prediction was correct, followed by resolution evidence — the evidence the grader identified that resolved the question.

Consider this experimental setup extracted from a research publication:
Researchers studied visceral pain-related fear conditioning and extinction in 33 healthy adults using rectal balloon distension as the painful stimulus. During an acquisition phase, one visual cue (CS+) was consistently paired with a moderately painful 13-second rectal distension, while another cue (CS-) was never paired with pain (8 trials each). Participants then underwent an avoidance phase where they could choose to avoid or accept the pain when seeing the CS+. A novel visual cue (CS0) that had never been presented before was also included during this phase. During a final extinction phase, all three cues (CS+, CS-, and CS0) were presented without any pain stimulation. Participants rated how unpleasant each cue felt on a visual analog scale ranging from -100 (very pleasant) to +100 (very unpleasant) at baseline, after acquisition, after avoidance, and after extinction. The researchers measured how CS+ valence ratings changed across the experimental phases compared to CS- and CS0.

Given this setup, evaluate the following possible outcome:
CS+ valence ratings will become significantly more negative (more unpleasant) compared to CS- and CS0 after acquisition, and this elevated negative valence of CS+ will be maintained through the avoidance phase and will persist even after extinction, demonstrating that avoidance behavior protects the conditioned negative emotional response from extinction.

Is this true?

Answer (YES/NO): NO